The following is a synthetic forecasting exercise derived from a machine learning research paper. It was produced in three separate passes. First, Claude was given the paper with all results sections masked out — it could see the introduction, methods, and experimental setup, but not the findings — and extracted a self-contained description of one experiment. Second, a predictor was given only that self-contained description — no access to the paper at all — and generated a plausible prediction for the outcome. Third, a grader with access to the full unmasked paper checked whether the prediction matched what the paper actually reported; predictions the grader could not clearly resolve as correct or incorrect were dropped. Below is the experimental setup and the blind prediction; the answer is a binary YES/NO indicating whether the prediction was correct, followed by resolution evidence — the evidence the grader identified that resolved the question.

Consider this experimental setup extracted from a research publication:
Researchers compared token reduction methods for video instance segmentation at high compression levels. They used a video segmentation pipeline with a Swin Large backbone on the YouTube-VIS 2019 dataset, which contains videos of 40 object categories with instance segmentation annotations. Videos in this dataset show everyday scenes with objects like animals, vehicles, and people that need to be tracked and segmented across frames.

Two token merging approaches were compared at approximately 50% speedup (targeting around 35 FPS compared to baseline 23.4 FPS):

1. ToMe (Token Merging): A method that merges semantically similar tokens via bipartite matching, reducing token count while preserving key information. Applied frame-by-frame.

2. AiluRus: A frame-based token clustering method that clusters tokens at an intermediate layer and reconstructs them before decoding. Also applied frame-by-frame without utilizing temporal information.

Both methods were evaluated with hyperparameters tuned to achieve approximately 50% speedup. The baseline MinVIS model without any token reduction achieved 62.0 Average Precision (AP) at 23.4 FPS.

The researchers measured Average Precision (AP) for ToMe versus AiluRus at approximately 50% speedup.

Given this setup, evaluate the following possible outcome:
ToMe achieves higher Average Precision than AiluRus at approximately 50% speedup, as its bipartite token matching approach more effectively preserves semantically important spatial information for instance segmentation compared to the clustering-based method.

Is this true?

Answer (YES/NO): NO